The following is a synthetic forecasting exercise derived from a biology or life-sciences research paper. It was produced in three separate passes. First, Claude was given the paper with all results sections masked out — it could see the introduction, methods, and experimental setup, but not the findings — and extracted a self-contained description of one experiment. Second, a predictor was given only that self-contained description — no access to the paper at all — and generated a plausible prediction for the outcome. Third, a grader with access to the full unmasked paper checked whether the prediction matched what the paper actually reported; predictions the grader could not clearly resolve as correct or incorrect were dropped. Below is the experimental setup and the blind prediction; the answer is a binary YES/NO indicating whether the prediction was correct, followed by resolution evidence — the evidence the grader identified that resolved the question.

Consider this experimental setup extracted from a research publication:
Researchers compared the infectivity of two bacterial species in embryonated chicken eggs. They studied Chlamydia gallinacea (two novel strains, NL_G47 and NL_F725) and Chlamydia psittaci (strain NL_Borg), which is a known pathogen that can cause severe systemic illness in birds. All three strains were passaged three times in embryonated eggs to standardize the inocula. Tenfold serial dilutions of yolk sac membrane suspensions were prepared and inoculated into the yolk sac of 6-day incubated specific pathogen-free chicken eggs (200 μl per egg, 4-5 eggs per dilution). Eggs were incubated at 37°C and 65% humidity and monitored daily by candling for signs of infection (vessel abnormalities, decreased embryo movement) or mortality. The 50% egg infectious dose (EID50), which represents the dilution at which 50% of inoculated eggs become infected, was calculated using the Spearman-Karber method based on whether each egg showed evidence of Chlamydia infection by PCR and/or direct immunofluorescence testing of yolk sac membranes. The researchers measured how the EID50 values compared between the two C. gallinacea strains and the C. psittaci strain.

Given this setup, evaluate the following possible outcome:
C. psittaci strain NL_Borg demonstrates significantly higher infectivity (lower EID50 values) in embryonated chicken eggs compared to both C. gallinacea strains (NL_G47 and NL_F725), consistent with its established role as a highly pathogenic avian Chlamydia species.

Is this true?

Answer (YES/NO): NO